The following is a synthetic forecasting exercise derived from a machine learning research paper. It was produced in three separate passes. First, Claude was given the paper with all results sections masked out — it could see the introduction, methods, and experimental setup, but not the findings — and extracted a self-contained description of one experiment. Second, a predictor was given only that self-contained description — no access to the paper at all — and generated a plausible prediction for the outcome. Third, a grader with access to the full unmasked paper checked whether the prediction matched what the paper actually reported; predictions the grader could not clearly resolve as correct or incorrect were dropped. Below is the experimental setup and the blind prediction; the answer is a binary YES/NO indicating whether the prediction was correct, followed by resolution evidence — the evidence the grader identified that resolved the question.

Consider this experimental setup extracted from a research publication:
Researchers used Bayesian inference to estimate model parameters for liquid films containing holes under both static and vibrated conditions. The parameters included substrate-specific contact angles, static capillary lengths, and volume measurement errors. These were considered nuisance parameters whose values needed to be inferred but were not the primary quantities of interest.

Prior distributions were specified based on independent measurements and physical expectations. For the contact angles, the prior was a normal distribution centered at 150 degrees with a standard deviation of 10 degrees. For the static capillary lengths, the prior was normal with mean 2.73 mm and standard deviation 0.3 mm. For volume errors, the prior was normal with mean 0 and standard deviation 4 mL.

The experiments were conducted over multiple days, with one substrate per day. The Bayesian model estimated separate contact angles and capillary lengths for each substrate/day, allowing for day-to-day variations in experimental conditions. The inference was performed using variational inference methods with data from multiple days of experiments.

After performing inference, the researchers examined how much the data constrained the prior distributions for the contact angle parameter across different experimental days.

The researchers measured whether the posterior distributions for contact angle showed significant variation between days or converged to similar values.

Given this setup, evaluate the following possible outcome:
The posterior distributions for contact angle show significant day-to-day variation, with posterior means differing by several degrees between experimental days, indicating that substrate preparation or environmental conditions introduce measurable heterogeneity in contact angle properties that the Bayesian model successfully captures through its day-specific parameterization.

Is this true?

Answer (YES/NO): NO